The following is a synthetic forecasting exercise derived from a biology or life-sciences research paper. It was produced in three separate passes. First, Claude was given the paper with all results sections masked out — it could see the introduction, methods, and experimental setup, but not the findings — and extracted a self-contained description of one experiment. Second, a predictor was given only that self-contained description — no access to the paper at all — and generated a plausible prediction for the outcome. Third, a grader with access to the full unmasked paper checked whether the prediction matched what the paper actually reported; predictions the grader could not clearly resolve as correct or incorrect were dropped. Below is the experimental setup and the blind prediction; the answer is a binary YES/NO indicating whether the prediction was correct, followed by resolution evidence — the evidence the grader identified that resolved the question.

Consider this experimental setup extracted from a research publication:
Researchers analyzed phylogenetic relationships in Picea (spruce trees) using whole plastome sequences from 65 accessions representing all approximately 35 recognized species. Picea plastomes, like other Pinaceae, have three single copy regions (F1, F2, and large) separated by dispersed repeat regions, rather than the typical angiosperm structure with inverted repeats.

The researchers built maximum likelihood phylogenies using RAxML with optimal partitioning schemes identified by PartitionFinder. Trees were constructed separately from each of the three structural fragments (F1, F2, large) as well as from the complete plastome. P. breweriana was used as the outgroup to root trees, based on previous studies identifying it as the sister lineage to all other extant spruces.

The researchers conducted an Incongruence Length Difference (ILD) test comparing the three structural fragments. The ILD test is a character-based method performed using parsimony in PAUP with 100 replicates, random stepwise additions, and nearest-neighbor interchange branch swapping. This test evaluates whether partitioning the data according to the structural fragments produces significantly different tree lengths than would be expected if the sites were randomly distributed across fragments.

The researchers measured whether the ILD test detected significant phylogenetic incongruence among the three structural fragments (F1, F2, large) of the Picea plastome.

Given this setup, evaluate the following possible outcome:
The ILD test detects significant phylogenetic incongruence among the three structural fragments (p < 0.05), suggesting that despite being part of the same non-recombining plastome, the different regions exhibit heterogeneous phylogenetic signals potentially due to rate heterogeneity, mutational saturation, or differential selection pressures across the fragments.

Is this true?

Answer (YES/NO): NO